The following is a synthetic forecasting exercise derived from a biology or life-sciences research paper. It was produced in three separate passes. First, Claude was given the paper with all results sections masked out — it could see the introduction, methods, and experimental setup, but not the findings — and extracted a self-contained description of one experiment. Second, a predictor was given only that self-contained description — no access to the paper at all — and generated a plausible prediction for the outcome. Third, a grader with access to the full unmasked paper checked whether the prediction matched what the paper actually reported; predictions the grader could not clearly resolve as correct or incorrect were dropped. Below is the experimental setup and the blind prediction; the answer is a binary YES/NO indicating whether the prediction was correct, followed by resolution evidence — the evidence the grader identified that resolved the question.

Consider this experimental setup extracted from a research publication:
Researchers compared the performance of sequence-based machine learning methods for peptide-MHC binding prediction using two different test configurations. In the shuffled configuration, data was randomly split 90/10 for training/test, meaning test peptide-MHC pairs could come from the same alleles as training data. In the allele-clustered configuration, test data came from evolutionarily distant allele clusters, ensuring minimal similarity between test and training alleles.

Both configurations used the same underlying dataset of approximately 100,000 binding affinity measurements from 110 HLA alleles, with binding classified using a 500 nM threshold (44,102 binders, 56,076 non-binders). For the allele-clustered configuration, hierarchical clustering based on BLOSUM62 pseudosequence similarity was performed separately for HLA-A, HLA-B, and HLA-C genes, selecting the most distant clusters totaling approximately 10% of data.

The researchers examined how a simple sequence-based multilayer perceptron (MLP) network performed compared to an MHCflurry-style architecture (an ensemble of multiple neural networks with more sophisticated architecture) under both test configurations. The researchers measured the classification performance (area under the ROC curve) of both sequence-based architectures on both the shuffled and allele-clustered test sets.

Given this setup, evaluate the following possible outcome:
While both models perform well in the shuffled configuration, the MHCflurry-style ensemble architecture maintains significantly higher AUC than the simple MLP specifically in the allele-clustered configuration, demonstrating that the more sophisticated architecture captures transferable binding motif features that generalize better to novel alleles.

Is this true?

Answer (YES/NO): NO